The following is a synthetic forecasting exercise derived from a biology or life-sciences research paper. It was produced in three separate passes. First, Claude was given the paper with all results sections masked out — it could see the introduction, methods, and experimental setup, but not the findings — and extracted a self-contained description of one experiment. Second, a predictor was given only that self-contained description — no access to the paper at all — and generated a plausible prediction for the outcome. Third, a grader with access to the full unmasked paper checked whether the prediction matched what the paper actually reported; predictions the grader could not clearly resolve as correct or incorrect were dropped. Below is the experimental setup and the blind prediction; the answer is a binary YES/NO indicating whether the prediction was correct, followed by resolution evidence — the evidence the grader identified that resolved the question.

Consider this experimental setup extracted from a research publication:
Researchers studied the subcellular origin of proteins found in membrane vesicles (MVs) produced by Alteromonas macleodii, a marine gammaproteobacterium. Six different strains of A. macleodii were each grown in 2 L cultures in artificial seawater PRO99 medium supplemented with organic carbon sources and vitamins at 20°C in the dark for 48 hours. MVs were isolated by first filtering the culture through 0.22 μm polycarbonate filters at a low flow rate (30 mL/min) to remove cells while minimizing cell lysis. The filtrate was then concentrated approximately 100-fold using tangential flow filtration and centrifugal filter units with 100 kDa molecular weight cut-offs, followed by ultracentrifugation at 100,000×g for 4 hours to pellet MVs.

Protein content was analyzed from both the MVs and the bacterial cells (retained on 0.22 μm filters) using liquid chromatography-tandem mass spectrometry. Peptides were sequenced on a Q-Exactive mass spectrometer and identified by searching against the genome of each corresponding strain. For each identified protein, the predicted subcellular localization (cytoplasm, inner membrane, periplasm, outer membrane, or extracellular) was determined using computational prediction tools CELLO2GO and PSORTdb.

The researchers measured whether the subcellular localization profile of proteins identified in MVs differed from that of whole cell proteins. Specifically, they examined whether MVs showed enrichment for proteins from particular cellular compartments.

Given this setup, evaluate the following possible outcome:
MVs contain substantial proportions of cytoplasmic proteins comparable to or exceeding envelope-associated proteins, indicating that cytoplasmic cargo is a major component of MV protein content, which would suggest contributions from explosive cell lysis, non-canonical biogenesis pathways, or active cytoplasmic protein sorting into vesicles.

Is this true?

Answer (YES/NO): NO